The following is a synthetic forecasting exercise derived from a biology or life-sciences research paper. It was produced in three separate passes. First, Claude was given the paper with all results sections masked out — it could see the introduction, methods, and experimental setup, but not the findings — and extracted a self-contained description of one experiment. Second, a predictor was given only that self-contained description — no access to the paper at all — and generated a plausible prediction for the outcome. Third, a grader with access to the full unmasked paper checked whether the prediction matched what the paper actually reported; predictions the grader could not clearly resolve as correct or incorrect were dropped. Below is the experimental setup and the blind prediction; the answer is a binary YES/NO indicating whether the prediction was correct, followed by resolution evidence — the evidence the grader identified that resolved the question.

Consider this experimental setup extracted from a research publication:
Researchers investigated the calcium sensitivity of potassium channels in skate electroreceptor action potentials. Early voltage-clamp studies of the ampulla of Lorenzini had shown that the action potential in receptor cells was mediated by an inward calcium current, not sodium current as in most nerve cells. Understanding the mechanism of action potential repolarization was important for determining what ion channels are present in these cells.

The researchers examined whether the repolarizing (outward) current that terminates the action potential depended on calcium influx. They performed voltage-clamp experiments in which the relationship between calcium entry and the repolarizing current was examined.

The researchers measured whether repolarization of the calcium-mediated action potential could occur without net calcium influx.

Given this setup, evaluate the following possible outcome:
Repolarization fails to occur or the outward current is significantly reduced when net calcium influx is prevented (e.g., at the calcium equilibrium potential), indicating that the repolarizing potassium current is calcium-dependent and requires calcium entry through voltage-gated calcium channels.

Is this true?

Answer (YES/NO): YES